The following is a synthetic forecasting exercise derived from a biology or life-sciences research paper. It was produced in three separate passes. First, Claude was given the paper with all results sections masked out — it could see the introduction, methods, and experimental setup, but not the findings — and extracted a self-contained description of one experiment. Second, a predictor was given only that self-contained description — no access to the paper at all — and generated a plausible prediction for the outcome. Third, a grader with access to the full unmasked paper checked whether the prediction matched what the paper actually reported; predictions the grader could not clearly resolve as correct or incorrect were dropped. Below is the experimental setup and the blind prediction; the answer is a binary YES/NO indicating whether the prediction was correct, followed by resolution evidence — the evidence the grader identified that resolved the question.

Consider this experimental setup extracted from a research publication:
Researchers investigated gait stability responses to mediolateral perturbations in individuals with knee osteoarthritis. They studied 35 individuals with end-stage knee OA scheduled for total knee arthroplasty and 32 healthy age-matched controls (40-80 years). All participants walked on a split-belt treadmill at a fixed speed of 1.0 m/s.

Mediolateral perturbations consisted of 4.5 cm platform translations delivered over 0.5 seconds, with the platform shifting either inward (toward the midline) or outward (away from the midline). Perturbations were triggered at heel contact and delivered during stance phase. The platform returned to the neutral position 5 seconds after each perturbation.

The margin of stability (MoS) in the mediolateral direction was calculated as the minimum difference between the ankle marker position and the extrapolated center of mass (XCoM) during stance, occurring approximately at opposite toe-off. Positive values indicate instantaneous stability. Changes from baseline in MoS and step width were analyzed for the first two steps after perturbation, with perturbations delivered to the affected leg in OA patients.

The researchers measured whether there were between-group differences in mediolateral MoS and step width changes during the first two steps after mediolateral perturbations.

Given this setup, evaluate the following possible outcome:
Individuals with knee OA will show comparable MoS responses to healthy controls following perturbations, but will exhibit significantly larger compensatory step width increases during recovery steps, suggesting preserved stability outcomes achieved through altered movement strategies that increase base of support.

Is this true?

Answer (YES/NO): NO